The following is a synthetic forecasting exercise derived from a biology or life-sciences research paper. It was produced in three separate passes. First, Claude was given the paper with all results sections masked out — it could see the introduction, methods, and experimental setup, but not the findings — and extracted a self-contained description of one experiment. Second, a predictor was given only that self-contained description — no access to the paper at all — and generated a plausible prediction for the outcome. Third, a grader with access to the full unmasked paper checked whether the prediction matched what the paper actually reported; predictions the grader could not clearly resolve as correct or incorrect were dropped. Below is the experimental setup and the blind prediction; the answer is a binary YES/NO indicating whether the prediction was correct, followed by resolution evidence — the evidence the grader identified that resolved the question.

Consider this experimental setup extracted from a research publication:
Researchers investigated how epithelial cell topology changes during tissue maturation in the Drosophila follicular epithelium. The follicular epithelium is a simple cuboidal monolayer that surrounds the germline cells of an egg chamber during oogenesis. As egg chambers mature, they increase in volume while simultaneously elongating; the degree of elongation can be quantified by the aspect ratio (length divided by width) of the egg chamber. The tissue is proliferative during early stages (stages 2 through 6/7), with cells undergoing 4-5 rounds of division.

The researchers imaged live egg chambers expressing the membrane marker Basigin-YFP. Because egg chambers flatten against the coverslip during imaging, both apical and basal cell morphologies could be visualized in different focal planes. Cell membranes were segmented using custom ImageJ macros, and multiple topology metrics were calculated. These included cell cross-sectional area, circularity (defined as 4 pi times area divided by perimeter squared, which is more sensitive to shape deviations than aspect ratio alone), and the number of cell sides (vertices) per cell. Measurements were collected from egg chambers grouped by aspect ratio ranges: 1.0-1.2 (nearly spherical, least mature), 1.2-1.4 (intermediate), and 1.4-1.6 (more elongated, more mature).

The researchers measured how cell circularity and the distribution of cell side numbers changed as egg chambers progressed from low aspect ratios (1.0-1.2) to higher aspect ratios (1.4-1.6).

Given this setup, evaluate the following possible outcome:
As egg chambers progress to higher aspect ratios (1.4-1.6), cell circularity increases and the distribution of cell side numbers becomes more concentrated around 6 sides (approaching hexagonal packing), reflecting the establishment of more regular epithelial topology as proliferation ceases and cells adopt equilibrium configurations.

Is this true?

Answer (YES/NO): YES